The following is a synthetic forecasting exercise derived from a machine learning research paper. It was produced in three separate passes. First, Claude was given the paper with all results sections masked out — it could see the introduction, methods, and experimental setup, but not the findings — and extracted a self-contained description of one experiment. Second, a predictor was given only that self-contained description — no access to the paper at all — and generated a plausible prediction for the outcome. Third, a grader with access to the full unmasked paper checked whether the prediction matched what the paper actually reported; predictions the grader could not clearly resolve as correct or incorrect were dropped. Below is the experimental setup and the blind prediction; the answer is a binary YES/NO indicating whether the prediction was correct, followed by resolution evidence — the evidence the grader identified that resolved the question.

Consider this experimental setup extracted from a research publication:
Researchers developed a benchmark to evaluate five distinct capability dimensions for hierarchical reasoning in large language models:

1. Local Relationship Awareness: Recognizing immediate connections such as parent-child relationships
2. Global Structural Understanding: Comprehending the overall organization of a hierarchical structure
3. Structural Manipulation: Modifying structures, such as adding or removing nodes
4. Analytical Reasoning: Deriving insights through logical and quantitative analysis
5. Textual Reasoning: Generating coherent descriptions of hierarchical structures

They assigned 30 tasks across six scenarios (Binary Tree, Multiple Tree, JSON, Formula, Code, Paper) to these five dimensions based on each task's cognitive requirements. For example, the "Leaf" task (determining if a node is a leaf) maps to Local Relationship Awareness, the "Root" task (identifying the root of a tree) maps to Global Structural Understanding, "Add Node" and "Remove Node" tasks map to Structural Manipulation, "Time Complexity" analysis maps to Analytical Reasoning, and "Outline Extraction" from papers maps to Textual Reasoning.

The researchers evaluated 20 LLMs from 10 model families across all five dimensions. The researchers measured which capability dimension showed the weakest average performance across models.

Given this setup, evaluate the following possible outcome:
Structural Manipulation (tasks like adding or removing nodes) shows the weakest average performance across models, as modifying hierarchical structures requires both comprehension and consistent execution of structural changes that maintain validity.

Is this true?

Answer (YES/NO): NO